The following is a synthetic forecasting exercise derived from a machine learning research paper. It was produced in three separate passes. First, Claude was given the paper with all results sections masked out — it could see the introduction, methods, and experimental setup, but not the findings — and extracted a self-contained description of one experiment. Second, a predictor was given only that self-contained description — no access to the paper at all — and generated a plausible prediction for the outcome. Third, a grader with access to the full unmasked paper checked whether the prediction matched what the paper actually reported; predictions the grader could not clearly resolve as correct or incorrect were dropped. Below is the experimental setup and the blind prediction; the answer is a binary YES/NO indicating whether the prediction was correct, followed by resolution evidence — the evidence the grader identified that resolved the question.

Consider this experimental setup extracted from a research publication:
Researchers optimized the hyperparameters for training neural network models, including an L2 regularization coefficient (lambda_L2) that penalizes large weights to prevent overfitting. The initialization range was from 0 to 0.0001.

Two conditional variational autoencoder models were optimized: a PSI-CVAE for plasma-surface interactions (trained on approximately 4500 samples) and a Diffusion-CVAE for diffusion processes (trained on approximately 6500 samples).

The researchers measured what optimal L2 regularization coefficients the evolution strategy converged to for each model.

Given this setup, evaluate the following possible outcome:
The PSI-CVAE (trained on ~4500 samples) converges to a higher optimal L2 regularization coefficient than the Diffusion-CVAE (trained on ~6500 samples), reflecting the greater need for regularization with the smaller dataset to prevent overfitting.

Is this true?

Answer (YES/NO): NO